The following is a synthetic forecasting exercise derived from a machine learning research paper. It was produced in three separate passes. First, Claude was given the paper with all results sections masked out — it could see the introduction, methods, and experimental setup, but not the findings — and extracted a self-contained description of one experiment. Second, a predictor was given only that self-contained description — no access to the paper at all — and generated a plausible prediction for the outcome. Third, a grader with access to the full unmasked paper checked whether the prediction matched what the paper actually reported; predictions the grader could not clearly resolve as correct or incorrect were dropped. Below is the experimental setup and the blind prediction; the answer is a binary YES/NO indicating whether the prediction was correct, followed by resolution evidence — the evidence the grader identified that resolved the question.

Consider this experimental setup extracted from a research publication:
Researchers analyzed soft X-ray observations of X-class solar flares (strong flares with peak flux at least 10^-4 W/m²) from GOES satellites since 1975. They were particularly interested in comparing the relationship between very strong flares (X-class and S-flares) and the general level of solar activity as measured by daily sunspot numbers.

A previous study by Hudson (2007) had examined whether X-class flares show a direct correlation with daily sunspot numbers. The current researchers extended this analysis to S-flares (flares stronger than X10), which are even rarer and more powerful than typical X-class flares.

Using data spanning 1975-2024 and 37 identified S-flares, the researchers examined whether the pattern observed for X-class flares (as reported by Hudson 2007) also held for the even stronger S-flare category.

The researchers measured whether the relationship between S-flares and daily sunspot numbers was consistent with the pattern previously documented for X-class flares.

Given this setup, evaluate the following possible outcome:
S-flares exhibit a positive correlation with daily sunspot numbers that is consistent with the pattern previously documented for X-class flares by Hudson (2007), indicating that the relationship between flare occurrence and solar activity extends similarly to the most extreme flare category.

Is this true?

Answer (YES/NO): NO